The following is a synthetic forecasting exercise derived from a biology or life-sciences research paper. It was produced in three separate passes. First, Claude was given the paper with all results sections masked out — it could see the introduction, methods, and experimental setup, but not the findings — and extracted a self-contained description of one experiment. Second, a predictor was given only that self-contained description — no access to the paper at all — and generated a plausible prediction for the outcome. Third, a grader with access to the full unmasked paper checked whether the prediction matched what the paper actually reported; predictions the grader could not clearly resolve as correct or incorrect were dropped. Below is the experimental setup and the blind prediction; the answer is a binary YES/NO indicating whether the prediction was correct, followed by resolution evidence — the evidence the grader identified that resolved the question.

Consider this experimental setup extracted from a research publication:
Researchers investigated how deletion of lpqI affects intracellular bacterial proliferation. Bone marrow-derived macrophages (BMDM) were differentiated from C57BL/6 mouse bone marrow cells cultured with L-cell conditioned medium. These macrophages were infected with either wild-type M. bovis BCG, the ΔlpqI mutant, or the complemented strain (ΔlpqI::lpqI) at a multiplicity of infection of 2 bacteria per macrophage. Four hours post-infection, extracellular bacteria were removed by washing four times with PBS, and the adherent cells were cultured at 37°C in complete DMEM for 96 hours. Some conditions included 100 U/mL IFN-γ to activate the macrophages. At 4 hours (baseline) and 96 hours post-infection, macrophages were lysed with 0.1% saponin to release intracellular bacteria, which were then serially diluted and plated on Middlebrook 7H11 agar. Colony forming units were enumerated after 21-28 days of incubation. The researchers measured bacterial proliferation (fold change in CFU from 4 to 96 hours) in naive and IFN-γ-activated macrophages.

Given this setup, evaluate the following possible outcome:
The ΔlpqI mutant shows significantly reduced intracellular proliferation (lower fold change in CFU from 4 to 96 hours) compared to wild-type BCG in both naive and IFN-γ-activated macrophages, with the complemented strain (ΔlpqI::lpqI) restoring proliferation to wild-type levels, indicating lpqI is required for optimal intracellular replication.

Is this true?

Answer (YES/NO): NO